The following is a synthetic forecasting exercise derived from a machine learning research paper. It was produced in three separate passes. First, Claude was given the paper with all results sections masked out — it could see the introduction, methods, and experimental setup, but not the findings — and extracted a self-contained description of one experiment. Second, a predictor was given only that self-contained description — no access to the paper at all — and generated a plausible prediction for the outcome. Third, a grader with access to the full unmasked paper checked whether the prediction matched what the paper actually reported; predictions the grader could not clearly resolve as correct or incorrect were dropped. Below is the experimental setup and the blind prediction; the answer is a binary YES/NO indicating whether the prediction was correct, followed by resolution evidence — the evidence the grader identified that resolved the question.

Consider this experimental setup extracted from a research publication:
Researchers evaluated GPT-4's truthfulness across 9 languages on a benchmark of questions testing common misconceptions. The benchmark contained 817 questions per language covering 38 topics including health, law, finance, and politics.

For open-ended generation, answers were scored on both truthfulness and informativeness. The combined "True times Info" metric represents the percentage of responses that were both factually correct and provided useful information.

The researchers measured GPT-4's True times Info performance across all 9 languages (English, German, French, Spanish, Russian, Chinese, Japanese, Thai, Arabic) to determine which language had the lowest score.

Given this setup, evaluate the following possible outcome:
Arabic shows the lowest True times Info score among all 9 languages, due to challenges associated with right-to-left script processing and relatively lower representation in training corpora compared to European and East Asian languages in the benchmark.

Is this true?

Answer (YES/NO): NO